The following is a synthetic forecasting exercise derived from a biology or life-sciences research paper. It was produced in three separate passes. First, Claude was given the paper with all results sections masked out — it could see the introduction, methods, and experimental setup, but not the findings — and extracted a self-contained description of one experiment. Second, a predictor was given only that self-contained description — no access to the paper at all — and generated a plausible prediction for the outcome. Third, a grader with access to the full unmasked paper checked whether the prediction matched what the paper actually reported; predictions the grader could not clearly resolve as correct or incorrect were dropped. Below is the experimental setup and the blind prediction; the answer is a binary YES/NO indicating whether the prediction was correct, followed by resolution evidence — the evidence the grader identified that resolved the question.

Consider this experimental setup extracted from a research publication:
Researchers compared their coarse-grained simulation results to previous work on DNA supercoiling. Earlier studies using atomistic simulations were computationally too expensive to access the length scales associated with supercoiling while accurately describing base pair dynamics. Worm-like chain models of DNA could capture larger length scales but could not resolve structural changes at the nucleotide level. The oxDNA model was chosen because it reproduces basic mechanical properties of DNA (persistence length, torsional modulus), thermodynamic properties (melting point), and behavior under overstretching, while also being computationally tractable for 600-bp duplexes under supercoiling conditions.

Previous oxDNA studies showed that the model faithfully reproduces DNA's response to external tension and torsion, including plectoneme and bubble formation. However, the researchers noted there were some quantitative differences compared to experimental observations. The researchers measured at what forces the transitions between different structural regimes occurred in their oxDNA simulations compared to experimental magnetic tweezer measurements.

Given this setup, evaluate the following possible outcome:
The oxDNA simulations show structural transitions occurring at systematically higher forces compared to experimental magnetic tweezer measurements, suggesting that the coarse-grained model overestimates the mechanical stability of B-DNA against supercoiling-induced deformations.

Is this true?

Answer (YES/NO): YES